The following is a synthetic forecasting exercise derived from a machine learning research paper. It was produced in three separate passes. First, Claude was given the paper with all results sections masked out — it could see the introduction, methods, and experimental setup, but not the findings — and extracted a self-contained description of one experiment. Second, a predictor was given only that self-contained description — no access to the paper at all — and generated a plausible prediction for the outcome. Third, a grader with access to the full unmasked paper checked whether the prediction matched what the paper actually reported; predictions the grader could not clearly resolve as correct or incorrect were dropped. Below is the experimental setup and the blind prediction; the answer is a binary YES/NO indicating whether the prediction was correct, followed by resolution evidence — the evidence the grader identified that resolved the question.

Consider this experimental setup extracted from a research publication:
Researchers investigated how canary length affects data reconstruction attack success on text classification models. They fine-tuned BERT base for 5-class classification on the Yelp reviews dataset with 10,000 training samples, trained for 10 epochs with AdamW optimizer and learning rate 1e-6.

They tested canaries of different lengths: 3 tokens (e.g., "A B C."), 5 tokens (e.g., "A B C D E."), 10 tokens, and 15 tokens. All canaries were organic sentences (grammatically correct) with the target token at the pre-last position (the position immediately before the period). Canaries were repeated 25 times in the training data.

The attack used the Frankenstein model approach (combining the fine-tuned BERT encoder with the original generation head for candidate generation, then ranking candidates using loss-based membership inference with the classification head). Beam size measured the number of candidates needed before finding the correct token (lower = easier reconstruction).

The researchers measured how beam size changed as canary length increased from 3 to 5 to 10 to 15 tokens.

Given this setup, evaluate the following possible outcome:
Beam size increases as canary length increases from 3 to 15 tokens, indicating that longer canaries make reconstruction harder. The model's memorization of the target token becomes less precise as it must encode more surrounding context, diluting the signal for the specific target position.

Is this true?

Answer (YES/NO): NO